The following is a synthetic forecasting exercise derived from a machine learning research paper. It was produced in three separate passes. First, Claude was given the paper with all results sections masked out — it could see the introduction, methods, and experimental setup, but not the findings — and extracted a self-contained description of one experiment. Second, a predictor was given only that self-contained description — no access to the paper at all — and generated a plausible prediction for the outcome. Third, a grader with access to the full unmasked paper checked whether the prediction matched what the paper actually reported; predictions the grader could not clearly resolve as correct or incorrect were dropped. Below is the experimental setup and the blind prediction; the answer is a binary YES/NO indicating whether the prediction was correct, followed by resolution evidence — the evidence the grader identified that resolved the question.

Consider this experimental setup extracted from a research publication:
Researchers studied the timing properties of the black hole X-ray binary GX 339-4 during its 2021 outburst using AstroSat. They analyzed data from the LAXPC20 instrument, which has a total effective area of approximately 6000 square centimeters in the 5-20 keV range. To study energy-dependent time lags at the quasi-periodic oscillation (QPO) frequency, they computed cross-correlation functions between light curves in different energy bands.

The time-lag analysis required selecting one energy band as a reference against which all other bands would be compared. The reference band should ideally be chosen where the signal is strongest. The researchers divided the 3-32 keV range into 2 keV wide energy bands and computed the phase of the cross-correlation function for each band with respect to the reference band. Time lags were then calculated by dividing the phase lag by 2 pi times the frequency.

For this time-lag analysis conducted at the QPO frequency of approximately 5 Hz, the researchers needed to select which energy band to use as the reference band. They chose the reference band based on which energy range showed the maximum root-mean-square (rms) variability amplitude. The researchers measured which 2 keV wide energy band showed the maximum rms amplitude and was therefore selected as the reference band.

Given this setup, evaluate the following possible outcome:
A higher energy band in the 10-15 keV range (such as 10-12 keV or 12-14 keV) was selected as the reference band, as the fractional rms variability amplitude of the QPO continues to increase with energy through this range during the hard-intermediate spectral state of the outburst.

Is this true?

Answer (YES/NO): NO